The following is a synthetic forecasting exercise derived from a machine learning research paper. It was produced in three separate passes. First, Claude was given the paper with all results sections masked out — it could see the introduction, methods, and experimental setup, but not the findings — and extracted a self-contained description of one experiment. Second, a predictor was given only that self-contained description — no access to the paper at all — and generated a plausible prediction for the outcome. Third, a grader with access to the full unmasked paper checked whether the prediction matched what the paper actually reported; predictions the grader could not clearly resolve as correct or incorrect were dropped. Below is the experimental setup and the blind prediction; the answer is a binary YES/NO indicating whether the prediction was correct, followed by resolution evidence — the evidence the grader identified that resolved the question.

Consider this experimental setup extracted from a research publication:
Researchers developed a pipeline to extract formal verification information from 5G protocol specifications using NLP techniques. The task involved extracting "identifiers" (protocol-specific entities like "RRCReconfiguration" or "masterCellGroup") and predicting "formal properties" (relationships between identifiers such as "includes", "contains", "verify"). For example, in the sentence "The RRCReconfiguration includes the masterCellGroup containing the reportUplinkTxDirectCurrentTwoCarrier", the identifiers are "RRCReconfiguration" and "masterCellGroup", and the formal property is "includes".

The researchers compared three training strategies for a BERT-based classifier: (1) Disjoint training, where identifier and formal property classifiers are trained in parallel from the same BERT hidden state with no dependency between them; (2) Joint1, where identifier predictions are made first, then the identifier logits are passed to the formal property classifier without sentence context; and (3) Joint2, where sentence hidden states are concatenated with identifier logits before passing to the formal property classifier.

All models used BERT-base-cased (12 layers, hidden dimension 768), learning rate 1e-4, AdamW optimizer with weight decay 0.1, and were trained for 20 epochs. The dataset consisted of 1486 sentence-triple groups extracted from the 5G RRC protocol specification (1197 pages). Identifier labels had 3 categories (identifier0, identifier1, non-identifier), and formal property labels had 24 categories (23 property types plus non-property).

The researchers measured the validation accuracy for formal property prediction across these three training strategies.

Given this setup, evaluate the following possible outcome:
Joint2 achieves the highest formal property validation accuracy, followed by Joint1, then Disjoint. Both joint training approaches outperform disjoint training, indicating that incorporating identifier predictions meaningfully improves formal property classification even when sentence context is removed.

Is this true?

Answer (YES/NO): NO